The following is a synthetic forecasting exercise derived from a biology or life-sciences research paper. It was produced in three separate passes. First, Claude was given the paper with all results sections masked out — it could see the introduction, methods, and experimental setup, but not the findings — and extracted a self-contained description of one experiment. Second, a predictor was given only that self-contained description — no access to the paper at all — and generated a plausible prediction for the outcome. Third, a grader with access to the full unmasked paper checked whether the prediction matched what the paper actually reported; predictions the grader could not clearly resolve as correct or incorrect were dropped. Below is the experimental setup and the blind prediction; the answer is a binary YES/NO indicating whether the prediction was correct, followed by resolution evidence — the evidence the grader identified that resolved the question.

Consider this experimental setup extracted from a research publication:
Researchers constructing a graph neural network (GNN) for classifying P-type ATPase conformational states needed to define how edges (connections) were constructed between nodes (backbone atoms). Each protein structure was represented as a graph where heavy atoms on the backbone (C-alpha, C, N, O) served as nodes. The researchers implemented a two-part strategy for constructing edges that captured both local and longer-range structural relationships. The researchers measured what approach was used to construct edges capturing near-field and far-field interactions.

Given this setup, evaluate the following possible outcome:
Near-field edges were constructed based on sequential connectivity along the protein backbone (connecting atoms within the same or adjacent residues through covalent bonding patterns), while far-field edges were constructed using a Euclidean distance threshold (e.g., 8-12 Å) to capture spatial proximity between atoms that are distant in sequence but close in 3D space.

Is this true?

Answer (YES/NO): NO